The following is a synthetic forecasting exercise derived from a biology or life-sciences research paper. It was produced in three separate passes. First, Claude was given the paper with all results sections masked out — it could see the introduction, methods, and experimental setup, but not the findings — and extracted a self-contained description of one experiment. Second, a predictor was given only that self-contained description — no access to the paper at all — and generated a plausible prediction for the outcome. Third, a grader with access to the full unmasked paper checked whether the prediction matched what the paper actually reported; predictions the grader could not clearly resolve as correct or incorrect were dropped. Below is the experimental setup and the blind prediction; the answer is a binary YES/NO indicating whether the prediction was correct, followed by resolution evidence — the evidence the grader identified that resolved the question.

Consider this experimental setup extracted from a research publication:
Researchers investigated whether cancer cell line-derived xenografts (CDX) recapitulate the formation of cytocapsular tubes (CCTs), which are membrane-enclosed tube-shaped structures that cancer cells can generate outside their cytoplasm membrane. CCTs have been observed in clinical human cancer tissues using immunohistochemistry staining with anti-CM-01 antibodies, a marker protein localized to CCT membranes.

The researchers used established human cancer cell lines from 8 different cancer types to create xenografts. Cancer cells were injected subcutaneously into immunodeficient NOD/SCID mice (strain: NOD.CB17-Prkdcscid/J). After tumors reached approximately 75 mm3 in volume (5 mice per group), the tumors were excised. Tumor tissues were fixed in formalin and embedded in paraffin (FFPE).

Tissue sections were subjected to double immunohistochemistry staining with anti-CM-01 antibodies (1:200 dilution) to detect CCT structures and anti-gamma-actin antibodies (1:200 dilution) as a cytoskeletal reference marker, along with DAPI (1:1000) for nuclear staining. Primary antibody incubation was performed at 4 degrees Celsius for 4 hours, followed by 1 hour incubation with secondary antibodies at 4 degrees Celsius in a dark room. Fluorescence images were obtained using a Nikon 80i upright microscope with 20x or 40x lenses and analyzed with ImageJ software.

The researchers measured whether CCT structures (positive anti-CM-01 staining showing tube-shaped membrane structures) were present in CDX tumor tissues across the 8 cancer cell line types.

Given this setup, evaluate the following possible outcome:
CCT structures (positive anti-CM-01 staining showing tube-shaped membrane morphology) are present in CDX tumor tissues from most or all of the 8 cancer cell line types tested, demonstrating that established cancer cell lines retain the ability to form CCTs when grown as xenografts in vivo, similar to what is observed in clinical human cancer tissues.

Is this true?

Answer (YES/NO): NO